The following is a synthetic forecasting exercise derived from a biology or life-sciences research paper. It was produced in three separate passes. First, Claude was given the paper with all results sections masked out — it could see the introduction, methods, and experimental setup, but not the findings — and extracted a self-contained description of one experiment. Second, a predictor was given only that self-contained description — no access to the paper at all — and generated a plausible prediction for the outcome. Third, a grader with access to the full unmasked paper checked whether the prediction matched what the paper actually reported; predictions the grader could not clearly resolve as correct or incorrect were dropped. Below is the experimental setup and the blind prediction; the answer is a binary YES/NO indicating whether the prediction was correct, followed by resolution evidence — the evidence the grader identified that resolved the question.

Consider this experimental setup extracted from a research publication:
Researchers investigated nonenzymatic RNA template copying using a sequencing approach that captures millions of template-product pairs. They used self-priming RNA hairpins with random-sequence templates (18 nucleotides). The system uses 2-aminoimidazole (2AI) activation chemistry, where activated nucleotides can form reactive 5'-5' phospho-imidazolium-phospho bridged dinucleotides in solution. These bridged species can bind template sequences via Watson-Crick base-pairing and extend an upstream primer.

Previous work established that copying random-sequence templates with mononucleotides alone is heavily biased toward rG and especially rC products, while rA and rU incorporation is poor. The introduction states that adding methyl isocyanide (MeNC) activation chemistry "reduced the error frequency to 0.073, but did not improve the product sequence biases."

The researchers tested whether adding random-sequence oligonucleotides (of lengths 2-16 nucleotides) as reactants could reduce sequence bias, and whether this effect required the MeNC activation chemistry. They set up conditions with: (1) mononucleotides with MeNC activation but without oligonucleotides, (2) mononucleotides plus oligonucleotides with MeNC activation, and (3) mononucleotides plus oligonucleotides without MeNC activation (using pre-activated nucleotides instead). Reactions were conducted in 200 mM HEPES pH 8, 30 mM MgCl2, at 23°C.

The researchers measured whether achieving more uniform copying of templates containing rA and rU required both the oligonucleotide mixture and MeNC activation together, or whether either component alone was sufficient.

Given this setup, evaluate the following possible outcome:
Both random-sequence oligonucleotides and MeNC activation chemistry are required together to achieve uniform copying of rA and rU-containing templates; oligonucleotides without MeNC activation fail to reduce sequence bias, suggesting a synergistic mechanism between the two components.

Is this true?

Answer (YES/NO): YES